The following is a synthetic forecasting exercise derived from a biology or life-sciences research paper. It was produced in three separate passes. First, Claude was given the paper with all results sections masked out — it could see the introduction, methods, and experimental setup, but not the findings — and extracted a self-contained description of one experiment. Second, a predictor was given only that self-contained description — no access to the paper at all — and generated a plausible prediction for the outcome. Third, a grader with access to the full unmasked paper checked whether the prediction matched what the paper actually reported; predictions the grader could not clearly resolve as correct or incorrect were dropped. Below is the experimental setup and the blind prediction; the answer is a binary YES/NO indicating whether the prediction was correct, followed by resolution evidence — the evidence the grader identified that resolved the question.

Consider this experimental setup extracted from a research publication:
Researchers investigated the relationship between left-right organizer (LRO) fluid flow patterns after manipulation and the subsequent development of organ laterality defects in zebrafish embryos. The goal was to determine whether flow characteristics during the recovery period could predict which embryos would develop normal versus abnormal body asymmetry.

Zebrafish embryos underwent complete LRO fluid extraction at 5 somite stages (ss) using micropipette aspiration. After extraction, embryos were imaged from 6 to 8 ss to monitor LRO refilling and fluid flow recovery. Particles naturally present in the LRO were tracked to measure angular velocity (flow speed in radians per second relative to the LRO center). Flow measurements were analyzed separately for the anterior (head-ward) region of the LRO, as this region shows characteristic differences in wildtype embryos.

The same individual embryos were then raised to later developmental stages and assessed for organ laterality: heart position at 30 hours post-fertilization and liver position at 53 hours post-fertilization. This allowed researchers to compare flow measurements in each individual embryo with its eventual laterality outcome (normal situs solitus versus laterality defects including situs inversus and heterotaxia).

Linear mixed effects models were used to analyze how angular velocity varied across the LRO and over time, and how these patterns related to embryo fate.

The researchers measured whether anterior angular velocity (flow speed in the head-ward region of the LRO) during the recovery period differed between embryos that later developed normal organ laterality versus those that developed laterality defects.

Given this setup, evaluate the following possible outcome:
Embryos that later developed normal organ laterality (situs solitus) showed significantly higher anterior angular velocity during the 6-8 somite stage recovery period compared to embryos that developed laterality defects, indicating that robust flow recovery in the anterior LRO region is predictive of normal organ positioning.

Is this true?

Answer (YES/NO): YES